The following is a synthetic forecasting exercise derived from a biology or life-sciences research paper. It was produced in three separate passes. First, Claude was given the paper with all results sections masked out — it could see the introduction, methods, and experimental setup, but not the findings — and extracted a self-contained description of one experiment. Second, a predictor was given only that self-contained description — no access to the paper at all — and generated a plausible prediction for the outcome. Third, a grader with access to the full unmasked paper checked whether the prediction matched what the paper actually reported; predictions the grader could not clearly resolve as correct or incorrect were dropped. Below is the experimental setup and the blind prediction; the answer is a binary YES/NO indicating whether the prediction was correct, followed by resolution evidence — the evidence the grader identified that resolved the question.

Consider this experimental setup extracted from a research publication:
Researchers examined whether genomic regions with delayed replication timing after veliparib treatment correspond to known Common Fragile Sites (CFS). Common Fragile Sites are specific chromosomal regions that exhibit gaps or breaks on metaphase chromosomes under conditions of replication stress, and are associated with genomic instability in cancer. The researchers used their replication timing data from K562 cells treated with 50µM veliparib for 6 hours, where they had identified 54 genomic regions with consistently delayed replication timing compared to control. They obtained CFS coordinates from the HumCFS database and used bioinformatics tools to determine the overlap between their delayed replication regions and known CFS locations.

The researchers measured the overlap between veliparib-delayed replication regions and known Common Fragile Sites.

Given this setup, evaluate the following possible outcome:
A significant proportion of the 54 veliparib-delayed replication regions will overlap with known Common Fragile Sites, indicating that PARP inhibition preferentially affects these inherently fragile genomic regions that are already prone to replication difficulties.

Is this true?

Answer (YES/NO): YES